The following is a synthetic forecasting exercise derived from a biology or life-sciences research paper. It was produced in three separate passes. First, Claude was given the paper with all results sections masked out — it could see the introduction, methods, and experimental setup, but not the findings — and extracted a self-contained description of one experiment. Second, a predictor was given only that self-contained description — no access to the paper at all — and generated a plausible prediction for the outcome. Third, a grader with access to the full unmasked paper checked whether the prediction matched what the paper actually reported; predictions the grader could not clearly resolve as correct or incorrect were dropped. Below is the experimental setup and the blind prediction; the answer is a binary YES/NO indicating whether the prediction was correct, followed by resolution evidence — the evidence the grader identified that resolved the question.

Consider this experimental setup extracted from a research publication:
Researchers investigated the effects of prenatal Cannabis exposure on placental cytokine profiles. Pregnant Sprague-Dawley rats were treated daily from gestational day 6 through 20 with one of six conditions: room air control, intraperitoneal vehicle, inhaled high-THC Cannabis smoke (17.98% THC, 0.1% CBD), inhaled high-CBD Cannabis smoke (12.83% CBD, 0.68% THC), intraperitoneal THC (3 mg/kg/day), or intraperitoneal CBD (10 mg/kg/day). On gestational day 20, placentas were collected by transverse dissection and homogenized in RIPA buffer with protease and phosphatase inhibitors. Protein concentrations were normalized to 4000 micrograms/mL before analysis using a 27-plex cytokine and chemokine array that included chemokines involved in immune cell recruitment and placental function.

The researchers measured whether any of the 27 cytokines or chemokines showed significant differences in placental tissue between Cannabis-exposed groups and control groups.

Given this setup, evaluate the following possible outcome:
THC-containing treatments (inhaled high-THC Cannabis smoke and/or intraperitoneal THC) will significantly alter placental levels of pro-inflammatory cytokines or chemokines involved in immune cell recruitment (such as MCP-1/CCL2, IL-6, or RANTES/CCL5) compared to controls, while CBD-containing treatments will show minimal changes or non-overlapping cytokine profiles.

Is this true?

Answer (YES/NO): NO